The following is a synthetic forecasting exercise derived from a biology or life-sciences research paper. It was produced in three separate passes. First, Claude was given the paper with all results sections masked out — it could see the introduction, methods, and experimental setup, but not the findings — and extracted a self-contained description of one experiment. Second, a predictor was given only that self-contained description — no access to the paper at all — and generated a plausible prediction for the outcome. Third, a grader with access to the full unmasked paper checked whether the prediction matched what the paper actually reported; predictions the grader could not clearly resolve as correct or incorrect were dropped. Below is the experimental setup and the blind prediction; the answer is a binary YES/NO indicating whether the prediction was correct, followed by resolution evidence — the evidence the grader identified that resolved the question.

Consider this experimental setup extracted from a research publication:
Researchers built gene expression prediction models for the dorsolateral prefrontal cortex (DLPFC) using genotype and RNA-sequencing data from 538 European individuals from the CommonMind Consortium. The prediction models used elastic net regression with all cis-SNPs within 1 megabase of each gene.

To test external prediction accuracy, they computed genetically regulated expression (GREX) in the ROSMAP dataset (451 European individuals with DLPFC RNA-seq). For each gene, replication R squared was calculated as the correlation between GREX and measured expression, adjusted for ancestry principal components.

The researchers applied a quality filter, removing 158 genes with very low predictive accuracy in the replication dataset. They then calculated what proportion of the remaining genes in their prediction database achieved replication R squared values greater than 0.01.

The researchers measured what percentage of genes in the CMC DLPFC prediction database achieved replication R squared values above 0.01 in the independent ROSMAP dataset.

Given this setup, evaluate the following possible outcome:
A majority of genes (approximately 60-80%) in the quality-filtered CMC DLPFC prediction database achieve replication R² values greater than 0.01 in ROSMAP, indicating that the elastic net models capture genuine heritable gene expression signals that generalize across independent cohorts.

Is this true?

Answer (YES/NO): NO